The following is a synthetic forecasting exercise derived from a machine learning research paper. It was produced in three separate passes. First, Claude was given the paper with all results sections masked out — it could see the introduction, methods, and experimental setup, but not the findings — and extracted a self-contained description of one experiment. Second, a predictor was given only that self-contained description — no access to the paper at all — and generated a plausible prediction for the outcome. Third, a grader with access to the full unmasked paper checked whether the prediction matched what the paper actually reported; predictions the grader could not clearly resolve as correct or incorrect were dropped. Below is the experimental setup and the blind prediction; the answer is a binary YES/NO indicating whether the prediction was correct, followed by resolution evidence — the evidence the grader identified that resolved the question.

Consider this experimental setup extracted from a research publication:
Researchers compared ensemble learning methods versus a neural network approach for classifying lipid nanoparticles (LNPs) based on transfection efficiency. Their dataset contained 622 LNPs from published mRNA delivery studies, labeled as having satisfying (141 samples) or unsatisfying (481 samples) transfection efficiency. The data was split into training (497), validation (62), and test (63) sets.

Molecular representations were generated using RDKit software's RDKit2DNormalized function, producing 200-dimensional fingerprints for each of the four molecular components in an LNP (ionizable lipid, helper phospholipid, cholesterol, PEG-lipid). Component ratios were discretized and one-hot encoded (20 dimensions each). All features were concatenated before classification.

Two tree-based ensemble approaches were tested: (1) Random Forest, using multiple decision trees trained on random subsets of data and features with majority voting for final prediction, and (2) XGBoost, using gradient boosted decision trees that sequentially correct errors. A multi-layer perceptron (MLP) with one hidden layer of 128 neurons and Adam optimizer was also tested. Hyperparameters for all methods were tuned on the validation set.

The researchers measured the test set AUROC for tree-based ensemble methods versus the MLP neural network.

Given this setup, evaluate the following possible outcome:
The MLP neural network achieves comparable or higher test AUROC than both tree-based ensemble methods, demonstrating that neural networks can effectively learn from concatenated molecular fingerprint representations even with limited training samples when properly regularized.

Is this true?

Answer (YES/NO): YES